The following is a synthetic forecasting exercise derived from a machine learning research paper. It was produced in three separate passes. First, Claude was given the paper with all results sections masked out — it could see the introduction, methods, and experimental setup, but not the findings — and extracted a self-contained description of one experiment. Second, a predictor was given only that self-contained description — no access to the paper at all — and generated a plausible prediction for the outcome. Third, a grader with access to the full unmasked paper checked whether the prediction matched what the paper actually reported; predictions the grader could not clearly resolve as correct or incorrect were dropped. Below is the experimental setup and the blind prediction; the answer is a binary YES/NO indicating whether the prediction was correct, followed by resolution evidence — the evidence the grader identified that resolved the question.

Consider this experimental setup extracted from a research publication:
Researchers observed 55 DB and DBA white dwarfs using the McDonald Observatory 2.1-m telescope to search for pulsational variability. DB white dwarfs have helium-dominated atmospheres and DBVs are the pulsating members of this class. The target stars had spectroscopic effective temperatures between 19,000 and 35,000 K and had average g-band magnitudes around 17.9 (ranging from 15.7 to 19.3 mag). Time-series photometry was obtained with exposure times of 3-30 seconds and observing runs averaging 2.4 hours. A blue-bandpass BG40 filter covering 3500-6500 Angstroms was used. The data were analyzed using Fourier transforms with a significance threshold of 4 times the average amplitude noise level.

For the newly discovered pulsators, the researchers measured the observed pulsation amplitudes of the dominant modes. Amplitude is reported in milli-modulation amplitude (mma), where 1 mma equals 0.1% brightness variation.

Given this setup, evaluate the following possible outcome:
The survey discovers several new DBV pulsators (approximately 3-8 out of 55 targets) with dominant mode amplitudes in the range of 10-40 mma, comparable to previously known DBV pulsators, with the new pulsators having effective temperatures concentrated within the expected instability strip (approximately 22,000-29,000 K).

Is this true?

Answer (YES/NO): NO